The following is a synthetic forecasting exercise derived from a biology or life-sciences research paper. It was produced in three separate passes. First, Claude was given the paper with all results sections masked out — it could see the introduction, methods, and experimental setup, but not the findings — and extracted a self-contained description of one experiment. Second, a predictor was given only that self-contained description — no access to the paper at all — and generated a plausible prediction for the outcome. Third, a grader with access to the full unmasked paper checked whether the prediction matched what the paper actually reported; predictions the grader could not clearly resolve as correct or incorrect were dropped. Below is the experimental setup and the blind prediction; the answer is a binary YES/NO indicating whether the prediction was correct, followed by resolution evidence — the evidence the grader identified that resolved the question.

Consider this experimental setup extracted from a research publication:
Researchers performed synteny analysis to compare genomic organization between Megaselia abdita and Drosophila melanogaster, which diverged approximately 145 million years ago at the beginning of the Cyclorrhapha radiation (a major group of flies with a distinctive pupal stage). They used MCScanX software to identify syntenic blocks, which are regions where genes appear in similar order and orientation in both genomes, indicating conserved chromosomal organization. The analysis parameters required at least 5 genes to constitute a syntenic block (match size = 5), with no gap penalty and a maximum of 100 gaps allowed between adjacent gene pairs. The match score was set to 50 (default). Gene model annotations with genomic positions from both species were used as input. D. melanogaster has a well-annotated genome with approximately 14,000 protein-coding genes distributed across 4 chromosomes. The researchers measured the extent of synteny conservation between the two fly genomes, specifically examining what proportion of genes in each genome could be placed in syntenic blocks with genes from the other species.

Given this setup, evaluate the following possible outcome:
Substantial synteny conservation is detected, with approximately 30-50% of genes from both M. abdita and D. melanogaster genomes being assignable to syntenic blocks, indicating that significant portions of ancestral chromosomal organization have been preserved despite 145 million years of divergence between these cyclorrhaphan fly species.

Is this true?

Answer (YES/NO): NO